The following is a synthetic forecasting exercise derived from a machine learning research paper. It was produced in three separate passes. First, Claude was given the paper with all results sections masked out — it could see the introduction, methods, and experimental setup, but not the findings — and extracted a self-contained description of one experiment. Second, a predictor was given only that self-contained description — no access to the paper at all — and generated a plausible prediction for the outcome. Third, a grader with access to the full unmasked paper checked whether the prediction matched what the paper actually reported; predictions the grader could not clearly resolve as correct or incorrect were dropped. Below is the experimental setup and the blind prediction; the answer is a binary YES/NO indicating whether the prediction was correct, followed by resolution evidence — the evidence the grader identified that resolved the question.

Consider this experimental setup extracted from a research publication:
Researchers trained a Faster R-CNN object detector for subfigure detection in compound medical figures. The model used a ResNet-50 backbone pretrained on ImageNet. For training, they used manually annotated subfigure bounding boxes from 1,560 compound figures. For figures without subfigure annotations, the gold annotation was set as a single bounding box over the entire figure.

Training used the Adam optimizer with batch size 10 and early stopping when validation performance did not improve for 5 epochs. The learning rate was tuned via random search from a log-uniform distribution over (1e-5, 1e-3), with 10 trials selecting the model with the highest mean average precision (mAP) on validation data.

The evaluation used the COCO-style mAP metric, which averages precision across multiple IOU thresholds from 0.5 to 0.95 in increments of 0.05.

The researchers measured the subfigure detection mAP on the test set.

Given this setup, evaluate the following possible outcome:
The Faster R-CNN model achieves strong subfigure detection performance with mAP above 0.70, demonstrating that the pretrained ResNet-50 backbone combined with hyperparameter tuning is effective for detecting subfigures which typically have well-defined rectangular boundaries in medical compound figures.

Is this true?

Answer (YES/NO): YES